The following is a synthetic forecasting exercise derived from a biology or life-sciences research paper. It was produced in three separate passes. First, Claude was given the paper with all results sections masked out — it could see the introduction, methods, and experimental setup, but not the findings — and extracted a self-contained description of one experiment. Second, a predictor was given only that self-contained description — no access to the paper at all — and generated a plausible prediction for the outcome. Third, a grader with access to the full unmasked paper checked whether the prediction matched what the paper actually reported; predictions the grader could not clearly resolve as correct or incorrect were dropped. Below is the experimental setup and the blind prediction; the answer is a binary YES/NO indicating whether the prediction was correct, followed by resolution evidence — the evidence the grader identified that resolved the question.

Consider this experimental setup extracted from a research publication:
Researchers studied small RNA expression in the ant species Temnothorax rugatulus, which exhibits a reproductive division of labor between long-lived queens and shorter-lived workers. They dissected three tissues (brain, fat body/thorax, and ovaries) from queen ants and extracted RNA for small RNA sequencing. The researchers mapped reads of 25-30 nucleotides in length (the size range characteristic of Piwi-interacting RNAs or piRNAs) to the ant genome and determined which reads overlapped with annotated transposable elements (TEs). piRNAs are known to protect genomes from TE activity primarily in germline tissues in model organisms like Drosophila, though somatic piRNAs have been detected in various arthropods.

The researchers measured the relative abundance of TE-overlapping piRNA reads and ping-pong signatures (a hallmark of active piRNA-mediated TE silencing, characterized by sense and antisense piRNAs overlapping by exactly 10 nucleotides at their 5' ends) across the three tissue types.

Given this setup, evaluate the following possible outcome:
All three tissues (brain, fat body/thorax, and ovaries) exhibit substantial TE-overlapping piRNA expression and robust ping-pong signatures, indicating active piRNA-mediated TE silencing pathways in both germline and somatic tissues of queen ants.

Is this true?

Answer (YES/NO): NO